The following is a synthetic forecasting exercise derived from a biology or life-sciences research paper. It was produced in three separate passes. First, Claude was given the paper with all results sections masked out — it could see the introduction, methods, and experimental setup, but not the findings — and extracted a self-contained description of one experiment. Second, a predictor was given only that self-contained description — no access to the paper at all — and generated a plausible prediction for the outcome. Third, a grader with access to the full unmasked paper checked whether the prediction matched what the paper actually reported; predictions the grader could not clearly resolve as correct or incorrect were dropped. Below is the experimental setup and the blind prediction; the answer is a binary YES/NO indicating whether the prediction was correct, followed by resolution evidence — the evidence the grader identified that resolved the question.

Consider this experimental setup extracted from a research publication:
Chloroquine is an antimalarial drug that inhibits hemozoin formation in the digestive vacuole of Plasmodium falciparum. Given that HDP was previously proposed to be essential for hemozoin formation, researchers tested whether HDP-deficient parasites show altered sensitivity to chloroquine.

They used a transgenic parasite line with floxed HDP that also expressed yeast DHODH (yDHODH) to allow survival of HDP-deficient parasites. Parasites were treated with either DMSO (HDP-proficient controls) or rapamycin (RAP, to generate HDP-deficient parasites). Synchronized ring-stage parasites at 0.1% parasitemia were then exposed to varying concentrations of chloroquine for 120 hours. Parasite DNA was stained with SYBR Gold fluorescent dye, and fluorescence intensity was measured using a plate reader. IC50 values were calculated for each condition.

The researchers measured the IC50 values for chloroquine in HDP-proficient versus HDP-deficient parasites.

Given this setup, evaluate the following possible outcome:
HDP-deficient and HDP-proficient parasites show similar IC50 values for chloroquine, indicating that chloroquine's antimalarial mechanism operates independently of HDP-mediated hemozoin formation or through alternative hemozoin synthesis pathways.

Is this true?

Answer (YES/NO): YES